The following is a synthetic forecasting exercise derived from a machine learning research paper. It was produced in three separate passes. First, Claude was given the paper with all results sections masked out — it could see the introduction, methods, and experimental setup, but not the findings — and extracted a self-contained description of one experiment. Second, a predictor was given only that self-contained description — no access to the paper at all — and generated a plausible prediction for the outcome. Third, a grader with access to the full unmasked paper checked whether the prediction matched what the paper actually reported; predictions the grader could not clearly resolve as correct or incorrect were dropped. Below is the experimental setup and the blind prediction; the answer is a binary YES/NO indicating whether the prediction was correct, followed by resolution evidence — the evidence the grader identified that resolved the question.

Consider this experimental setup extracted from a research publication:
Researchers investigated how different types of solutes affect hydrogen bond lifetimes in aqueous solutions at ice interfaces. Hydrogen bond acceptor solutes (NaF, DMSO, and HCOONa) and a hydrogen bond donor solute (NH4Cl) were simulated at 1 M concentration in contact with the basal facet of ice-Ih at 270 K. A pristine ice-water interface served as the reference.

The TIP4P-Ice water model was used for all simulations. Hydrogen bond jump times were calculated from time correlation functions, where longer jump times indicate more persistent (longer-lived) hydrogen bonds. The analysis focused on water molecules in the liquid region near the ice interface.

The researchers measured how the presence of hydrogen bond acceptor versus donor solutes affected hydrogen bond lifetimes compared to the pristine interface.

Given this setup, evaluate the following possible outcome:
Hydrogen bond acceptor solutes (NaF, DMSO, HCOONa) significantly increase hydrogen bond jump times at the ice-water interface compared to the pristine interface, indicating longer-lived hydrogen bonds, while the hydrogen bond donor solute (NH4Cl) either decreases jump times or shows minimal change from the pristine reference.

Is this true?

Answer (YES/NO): NO